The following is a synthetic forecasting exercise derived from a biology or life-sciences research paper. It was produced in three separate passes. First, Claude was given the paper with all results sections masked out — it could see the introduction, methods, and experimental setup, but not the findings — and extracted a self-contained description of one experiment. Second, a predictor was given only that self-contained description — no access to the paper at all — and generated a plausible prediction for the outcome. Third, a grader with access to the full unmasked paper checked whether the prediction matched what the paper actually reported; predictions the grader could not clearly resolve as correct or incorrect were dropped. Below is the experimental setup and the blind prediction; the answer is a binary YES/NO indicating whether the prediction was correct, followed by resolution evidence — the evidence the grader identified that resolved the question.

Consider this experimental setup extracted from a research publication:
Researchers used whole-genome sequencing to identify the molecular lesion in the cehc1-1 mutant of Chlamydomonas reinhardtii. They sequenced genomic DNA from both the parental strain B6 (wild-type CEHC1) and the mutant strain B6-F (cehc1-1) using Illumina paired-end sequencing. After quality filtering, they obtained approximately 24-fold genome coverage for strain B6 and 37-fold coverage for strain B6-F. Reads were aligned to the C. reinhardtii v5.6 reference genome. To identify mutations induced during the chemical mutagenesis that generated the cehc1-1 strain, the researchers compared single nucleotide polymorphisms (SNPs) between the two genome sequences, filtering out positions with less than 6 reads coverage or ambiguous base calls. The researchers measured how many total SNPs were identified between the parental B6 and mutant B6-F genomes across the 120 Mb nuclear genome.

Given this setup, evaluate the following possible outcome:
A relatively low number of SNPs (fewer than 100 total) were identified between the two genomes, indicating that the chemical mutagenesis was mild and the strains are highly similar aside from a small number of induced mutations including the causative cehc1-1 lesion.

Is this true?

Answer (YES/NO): YES